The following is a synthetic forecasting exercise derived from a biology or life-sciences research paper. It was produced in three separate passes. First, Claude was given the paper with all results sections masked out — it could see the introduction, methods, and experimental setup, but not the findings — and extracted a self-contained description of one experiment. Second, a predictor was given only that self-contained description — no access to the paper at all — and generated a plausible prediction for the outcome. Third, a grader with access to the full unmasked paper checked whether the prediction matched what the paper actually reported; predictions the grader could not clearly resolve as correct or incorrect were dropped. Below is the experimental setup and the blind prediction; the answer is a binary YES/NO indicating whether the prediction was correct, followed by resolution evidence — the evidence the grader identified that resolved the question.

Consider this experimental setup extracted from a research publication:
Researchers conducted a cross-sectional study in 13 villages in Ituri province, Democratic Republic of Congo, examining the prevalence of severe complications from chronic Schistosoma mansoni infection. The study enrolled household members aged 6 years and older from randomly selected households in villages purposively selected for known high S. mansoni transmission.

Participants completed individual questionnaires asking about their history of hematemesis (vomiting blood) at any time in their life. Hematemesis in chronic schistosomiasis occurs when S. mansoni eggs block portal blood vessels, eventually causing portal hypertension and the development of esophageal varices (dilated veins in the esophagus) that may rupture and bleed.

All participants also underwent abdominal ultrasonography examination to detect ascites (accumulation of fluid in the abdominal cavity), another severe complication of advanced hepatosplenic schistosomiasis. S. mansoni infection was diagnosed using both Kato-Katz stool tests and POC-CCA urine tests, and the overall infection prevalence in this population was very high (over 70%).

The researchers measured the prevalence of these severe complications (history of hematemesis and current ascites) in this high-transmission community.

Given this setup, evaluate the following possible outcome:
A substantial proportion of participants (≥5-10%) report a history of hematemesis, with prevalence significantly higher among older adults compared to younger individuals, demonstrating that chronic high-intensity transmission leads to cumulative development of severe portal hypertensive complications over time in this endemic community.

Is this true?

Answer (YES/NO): NO